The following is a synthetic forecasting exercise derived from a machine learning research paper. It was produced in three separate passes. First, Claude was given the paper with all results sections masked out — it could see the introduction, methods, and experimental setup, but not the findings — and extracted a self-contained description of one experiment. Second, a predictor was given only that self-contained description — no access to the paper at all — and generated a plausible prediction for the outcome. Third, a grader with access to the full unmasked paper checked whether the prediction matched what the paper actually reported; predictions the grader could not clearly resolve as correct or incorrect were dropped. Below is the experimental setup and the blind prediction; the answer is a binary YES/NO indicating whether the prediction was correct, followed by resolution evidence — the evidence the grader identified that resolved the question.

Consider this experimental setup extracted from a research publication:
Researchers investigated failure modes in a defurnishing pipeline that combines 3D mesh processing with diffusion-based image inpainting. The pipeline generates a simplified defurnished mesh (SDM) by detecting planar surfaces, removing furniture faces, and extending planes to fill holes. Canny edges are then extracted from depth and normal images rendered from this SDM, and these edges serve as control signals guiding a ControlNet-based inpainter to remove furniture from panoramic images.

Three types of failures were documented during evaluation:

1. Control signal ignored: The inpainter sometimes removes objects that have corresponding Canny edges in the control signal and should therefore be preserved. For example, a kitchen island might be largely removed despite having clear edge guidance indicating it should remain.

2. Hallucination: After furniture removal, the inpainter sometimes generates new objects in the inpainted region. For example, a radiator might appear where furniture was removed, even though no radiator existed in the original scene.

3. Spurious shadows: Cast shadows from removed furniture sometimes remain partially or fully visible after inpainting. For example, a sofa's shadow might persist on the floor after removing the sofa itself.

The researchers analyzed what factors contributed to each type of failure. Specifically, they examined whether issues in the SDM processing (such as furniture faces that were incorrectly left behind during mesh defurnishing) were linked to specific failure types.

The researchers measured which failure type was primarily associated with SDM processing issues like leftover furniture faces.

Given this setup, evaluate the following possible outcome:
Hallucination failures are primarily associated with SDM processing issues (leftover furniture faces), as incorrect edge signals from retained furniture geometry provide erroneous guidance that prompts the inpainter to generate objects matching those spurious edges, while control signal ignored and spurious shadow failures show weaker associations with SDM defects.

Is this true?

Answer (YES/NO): YES